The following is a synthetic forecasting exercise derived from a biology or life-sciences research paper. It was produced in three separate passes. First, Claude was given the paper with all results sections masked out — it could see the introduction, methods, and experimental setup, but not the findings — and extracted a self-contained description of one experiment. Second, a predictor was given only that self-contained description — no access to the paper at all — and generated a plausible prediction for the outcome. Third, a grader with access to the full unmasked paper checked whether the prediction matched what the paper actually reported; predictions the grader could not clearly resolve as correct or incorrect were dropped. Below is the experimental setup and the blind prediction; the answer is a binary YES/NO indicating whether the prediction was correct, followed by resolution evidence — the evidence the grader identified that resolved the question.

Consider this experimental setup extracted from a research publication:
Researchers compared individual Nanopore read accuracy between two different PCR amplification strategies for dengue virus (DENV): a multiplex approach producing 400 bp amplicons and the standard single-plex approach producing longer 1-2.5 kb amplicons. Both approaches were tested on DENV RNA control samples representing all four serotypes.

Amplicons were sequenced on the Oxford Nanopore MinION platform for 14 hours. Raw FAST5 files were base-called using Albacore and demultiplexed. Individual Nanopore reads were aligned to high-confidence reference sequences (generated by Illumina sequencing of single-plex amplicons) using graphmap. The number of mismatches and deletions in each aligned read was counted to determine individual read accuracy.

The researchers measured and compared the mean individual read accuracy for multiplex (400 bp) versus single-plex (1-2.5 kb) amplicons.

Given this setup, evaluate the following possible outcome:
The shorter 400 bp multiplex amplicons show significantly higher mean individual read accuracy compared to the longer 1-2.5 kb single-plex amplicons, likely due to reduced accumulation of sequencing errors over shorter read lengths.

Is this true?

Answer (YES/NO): NO